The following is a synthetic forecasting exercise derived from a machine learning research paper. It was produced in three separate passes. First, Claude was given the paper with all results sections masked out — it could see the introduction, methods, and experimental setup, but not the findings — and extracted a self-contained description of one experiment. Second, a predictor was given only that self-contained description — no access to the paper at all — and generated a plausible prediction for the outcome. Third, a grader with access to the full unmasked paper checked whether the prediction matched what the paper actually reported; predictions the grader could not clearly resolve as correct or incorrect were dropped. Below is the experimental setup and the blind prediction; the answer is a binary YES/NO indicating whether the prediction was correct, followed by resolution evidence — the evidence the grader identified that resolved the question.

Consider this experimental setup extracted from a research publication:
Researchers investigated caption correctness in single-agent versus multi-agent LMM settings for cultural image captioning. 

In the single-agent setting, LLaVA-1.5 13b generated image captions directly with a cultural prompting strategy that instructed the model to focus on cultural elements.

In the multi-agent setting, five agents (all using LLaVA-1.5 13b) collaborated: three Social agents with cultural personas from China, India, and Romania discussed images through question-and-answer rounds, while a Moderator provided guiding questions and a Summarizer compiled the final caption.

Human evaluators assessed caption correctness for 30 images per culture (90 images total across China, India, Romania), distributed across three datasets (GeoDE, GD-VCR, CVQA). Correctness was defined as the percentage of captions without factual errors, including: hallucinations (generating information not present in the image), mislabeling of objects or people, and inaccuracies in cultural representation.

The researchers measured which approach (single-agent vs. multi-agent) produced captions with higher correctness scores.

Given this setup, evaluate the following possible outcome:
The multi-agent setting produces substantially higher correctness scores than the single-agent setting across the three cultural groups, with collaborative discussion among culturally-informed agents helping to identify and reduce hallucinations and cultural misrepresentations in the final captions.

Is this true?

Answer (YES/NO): NO